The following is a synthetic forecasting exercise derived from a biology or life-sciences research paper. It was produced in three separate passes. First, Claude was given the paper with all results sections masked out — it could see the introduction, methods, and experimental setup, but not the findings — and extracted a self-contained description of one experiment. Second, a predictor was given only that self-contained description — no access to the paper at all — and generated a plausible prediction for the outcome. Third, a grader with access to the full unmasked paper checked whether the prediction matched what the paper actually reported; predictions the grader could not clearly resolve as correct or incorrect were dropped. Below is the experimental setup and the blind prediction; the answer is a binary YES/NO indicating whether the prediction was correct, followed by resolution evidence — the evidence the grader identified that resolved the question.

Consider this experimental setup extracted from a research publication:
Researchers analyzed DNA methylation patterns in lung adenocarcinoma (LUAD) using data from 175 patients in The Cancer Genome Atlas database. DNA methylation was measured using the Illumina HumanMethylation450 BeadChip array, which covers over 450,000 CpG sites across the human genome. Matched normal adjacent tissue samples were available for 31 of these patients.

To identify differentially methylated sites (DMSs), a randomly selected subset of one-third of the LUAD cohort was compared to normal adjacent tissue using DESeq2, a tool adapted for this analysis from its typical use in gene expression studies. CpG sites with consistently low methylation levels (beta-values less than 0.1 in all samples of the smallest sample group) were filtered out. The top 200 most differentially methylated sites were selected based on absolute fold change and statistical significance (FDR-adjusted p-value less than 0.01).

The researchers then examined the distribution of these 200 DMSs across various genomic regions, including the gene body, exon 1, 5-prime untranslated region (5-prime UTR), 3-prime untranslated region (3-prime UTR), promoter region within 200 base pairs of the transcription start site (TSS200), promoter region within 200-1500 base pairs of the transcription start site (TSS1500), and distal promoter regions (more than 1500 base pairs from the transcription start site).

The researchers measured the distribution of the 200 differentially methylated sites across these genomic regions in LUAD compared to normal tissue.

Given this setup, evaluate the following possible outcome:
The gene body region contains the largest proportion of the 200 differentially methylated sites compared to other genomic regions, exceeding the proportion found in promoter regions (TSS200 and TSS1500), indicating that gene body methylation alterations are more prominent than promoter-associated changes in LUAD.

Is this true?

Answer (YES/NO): NO